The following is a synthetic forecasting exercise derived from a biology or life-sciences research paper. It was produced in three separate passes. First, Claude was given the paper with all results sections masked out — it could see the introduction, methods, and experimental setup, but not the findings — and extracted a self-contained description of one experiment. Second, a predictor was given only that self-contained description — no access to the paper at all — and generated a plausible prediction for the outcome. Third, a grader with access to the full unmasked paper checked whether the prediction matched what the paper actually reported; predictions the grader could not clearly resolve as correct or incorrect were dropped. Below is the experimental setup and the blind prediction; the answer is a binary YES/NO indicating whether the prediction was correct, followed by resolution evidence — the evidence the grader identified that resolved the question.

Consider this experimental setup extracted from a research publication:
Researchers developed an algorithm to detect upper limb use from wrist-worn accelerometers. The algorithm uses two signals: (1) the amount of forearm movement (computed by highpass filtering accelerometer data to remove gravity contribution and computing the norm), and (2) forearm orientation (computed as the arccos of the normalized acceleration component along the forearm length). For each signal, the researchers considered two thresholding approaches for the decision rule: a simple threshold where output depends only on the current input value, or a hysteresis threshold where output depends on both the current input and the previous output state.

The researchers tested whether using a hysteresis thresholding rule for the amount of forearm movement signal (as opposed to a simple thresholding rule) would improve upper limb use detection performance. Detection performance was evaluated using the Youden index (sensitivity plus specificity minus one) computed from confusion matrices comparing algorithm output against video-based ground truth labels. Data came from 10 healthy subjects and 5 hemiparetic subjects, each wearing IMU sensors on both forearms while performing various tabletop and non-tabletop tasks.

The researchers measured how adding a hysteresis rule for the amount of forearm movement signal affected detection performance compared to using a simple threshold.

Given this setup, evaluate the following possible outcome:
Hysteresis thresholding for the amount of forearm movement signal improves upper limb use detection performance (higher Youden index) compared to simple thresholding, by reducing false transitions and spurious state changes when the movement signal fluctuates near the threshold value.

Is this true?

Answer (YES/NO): NO